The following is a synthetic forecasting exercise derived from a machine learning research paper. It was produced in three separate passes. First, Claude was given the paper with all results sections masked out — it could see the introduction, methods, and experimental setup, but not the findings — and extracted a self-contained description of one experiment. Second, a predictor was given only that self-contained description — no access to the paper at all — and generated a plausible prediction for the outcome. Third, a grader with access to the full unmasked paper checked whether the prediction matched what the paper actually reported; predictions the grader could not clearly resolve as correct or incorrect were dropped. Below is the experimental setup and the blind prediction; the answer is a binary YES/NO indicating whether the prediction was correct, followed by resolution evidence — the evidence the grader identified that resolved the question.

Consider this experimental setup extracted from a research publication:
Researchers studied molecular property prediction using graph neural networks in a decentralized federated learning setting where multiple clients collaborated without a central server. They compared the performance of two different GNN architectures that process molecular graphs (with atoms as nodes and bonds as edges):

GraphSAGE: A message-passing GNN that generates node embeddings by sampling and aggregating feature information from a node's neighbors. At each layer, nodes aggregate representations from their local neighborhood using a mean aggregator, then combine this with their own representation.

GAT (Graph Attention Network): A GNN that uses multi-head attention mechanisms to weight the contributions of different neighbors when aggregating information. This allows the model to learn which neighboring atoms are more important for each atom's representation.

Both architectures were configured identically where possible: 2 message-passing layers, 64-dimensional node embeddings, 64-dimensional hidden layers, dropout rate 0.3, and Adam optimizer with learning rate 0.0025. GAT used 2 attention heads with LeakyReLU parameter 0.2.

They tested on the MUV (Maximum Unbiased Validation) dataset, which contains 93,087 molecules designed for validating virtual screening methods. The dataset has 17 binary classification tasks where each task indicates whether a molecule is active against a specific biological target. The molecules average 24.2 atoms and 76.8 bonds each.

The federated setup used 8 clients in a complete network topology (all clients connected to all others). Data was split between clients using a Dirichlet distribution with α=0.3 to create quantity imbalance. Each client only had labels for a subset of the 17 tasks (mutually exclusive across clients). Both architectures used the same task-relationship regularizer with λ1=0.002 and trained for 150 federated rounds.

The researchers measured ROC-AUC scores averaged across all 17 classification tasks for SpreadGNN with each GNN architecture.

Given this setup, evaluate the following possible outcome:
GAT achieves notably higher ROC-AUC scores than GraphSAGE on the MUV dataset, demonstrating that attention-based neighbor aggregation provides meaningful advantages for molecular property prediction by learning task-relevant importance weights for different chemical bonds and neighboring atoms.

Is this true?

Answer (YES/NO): NO